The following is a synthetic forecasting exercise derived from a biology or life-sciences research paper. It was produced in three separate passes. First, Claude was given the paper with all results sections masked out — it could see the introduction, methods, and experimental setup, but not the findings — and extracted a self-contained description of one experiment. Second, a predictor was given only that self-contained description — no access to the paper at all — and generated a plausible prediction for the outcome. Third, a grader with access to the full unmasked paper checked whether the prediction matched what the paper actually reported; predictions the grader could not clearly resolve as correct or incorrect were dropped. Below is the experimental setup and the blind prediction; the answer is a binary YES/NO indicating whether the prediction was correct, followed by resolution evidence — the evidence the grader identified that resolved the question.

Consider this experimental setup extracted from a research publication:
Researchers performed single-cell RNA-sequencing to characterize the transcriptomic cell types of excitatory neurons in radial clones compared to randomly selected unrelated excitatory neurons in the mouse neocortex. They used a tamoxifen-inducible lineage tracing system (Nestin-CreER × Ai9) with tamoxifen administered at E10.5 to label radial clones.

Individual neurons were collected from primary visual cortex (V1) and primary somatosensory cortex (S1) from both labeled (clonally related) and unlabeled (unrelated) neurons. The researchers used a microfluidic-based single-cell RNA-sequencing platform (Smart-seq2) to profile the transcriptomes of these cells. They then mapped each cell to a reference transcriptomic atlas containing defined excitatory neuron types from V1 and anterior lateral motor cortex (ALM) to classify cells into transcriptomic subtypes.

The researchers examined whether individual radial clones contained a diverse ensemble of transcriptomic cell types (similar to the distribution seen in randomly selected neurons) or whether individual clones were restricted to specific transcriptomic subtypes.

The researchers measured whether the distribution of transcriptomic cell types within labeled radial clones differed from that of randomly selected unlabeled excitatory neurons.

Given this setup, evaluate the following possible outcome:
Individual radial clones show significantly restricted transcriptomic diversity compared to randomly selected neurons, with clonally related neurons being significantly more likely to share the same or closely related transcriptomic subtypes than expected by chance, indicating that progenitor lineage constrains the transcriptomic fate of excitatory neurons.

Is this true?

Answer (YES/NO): NO